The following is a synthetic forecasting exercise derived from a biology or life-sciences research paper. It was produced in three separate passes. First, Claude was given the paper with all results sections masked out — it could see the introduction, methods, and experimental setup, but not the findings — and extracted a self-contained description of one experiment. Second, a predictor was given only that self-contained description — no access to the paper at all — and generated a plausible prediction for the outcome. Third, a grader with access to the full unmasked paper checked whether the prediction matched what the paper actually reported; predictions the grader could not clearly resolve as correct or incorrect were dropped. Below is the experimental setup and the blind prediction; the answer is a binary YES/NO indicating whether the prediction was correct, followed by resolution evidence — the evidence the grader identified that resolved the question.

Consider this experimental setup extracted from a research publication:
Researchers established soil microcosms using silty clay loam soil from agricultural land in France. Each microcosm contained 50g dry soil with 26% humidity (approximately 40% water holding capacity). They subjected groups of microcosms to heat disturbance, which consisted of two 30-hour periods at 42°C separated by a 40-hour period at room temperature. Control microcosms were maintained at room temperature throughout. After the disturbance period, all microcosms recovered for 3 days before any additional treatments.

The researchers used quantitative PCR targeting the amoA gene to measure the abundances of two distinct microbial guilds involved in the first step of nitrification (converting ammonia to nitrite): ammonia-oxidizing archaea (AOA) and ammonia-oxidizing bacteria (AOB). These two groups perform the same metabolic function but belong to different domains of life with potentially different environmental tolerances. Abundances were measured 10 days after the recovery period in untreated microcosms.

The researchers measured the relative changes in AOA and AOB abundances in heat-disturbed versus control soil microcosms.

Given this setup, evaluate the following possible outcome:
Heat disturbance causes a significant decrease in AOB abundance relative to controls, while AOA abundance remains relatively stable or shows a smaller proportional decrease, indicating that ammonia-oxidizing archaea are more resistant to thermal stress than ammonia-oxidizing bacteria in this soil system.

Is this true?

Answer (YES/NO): NO